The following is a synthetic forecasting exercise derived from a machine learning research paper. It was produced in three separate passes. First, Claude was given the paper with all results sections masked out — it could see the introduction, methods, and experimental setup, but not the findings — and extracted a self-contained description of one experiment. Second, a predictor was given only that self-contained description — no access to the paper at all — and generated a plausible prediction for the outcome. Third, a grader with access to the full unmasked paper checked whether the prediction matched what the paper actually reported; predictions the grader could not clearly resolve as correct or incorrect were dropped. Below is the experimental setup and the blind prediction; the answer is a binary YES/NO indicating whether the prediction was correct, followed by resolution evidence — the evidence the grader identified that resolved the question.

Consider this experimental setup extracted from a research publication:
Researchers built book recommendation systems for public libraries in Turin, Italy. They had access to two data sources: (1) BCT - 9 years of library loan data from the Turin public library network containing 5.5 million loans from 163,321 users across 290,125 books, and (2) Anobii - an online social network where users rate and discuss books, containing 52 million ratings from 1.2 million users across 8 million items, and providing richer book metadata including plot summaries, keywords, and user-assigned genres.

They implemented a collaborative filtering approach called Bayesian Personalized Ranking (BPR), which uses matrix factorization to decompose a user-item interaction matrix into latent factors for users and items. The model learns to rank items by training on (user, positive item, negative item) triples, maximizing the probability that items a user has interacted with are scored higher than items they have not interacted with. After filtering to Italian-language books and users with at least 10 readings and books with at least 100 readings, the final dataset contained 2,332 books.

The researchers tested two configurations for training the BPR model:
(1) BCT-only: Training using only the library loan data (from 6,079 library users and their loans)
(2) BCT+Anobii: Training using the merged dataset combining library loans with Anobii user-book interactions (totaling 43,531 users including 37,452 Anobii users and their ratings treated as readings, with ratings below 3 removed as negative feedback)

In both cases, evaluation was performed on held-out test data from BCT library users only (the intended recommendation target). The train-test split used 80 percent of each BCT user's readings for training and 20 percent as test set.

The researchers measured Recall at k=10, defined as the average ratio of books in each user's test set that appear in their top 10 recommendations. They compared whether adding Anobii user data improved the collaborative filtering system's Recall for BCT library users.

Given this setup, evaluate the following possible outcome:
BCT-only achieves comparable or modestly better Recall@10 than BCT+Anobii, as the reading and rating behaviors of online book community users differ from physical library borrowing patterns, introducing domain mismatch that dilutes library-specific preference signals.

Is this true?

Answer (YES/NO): NO